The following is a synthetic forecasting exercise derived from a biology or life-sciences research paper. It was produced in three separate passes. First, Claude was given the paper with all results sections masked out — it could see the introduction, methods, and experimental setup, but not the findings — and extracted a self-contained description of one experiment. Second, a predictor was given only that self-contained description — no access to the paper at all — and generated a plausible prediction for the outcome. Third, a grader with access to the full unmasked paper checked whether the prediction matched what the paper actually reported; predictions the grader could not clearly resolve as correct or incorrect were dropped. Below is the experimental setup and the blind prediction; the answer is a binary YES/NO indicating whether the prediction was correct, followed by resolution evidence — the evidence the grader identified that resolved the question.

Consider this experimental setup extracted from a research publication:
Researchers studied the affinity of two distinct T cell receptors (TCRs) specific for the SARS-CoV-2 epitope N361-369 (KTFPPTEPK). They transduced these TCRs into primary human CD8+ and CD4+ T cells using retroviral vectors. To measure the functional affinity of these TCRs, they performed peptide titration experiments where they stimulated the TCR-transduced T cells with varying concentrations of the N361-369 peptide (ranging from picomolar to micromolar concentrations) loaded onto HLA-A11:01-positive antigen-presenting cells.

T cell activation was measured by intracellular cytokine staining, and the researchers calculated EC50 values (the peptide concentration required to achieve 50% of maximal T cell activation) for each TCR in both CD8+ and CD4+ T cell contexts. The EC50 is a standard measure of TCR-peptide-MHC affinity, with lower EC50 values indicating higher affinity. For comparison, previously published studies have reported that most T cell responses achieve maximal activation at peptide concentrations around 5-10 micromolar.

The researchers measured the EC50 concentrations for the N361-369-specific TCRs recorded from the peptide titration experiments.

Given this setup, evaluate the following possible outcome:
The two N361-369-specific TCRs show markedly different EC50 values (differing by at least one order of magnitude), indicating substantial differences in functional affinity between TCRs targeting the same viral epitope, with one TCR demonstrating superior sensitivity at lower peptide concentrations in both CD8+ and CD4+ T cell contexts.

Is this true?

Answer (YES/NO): NO